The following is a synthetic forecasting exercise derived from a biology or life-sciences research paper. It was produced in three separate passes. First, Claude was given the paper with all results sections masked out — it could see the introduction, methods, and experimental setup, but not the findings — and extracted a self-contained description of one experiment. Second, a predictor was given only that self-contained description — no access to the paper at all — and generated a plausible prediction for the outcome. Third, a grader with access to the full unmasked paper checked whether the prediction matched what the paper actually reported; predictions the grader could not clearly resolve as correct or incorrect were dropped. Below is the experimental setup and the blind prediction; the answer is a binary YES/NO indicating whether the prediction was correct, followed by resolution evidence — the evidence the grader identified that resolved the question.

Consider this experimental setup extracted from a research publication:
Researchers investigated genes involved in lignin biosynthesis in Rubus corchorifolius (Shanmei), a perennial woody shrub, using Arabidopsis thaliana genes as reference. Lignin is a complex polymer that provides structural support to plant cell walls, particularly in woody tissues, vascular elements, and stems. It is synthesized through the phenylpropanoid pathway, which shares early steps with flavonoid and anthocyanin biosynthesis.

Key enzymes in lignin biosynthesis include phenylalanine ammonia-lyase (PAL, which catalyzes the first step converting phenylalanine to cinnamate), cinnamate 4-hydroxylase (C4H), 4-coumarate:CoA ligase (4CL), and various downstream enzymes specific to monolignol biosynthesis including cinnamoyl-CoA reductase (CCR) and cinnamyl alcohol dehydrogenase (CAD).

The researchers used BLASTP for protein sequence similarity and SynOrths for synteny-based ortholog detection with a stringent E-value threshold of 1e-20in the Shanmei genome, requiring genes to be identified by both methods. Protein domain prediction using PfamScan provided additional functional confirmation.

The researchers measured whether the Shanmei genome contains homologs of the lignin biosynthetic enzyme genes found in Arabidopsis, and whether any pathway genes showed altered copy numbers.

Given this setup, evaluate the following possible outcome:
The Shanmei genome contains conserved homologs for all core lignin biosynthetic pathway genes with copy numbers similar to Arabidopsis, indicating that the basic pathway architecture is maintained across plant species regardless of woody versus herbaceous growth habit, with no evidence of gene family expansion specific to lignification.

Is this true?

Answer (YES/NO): NO